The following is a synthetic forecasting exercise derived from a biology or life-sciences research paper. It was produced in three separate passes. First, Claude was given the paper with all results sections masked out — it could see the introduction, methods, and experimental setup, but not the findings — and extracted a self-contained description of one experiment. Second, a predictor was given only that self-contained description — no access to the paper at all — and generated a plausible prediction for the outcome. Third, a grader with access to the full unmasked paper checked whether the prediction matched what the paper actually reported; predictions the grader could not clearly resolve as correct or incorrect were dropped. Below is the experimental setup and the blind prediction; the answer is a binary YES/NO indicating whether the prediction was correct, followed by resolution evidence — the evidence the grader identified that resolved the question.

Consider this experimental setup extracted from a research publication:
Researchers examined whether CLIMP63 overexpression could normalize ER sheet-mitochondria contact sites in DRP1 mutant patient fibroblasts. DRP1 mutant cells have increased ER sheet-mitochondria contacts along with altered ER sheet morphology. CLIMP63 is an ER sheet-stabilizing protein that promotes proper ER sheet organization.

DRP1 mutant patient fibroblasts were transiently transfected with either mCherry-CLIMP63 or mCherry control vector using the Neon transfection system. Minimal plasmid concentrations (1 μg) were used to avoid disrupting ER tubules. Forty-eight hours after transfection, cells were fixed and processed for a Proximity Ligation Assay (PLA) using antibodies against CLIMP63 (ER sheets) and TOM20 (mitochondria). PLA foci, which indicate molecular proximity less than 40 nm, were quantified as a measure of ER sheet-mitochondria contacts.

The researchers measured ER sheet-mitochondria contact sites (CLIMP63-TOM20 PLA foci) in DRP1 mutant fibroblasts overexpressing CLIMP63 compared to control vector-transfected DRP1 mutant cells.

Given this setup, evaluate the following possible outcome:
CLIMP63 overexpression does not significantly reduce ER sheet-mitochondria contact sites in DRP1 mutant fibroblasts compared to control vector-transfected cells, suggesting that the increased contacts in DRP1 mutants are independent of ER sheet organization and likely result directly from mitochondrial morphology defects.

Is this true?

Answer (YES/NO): NO